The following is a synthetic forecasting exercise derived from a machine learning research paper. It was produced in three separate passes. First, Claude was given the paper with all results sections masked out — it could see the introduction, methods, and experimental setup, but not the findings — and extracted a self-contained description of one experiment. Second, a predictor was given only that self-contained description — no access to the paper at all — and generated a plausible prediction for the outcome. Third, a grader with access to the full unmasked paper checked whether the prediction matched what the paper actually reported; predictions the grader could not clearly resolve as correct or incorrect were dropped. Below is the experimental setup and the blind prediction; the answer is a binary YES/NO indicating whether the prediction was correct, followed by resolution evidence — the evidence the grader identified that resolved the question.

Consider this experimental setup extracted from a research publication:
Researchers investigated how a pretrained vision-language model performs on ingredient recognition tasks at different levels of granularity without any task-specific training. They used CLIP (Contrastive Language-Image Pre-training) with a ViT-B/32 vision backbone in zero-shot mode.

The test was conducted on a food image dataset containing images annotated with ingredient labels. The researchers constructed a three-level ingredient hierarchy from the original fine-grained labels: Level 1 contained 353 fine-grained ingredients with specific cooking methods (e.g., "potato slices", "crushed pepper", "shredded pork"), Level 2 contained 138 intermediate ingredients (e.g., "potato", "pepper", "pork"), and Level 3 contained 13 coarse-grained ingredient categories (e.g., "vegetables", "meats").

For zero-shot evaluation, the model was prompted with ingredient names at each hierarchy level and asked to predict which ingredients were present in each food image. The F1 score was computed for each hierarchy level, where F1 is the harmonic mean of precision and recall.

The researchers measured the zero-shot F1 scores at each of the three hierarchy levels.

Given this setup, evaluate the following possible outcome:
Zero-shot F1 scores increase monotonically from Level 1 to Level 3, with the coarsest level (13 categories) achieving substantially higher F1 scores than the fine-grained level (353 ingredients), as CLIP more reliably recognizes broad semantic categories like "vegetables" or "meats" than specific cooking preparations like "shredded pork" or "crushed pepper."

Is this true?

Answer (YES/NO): YES